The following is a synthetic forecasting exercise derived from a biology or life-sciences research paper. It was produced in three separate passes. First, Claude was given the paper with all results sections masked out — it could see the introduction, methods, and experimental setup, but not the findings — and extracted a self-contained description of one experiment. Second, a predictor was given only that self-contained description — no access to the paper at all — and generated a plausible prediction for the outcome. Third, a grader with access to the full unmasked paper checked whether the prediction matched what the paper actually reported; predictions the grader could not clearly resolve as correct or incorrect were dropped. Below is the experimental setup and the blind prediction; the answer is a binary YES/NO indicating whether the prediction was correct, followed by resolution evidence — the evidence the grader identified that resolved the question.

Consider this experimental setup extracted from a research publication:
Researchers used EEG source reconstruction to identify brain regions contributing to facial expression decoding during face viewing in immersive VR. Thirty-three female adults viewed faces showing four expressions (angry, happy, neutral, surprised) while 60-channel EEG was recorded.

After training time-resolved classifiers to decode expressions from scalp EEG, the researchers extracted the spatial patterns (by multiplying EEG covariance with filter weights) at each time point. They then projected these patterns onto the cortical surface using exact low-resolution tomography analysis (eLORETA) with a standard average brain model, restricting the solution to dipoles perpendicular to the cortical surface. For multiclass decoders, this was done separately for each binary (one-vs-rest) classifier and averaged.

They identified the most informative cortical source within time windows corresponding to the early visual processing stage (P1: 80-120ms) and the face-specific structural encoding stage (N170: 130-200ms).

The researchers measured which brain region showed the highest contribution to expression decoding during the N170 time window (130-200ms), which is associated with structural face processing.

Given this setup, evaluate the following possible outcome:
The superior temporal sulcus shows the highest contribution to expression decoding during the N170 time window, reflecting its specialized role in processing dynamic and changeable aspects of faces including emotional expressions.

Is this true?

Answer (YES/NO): NO